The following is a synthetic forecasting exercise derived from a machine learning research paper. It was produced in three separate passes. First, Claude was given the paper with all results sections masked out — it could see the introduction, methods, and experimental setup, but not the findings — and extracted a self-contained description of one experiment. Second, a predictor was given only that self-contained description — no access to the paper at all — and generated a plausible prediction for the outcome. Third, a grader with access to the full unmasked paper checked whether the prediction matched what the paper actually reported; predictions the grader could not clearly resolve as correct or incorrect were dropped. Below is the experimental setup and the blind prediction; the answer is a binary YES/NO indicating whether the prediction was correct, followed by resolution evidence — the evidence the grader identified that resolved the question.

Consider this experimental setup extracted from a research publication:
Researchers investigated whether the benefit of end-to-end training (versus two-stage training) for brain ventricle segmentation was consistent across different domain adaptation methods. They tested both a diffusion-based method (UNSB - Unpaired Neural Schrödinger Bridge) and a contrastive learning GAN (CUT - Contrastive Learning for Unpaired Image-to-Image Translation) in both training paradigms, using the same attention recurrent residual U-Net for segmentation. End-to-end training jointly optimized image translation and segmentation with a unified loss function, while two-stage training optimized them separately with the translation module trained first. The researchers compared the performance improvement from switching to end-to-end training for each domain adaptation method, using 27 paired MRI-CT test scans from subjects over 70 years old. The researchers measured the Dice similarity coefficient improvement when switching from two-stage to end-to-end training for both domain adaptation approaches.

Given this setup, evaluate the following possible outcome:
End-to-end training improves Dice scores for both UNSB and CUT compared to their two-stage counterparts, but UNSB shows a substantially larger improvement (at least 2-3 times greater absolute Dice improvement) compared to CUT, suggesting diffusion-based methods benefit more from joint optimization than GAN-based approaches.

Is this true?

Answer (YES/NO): YES